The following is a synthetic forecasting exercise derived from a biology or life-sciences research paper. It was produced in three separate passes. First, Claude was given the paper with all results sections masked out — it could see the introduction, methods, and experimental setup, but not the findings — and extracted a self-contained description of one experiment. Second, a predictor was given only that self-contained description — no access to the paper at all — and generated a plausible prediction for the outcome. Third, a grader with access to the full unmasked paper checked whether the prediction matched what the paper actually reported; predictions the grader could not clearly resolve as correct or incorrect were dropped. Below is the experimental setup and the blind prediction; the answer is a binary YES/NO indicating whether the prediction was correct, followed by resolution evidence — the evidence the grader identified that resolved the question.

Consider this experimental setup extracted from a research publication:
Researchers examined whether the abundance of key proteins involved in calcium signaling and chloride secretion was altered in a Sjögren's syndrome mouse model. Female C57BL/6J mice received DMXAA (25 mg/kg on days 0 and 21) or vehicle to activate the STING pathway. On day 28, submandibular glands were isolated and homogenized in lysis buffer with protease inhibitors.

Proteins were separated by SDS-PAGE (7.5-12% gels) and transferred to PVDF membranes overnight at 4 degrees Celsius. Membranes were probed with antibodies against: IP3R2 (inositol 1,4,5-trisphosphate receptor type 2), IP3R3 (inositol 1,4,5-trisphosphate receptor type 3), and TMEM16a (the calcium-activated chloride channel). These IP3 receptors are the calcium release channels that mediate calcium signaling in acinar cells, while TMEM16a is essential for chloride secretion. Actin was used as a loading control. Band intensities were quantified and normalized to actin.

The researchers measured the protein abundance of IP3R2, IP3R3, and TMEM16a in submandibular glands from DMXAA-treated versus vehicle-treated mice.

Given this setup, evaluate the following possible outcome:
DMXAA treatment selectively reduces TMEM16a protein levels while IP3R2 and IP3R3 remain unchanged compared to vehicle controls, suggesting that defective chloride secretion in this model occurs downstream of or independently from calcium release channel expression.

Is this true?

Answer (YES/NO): NO